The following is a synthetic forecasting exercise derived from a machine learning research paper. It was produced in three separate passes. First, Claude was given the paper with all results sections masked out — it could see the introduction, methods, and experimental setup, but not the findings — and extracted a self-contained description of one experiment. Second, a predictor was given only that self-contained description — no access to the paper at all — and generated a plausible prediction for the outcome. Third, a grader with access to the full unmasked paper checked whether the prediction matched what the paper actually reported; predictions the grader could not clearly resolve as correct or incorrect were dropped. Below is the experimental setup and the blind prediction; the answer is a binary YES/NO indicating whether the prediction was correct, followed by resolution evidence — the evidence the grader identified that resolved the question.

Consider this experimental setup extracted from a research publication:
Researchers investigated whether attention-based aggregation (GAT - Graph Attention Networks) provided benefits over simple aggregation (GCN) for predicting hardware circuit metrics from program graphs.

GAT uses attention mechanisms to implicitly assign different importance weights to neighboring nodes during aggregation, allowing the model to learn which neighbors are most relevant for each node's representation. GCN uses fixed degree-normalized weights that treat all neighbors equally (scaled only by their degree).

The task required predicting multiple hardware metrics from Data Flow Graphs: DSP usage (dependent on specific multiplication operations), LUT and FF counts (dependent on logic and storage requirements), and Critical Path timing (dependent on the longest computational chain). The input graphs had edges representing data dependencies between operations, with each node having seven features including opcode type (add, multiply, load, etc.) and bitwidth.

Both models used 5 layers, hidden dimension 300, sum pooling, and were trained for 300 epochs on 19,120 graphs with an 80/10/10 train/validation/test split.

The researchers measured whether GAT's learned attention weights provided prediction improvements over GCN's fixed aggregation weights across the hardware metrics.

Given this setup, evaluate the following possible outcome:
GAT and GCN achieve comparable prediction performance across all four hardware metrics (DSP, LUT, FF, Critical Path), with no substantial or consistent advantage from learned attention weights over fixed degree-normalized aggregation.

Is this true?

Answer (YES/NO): NO